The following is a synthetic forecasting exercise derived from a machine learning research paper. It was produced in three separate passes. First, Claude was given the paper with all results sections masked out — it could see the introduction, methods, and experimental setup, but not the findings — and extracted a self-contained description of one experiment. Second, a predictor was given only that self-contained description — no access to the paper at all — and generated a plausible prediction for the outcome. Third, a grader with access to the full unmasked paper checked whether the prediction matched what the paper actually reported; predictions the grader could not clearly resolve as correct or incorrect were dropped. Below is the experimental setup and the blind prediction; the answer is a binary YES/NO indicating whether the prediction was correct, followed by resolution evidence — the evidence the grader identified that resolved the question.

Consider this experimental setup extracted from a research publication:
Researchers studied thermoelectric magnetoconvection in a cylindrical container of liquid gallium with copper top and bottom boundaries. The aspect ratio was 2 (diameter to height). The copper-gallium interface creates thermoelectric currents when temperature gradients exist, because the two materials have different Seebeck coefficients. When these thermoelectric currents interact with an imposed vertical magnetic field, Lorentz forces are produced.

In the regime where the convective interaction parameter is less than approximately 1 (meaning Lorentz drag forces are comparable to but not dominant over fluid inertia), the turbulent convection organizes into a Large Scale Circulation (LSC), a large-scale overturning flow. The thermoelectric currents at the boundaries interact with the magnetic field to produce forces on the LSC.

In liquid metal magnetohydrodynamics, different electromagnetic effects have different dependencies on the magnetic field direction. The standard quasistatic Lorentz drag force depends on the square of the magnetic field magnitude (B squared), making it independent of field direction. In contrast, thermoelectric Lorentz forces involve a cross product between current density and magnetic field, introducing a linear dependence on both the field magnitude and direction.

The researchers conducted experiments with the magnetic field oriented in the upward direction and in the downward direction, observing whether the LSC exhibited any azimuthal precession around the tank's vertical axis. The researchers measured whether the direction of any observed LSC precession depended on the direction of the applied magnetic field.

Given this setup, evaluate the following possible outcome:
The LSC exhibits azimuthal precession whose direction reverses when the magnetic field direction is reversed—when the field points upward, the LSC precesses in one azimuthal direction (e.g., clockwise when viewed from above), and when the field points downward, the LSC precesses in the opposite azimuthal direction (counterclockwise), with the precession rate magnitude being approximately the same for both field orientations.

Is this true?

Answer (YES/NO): YES